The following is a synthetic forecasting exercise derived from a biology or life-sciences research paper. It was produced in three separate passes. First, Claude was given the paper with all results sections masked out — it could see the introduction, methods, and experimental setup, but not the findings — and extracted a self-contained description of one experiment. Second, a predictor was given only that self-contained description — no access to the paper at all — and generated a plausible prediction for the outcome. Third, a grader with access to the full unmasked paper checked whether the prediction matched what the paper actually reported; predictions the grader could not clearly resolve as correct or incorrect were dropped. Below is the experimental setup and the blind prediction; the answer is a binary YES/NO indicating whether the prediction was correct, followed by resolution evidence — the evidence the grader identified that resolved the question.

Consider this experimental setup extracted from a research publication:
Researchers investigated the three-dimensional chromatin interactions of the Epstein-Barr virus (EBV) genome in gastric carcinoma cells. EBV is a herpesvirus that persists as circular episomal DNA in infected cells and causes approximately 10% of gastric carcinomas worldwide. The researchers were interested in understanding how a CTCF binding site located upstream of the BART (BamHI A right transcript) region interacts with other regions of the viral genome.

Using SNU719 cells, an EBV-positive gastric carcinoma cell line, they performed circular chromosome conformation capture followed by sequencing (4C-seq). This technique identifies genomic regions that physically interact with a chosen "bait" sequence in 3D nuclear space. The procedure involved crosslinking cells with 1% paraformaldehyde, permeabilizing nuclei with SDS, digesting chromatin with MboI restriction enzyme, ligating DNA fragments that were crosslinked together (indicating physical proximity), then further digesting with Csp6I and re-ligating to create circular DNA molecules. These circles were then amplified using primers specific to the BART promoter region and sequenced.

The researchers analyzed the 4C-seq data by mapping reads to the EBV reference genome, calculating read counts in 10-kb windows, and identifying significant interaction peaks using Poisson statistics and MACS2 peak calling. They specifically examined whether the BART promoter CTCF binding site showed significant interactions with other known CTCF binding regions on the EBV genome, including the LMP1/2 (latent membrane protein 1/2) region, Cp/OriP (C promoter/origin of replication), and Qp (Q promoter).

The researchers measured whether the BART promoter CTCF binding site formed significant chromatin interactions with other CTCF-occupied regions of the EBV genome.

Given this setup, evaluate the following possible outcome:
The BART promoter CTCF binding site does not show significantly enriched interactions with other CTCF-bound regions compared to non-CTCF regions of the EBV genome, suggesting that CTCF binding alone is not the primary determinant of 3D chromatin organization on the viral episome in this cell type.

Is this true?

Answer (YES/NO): NO